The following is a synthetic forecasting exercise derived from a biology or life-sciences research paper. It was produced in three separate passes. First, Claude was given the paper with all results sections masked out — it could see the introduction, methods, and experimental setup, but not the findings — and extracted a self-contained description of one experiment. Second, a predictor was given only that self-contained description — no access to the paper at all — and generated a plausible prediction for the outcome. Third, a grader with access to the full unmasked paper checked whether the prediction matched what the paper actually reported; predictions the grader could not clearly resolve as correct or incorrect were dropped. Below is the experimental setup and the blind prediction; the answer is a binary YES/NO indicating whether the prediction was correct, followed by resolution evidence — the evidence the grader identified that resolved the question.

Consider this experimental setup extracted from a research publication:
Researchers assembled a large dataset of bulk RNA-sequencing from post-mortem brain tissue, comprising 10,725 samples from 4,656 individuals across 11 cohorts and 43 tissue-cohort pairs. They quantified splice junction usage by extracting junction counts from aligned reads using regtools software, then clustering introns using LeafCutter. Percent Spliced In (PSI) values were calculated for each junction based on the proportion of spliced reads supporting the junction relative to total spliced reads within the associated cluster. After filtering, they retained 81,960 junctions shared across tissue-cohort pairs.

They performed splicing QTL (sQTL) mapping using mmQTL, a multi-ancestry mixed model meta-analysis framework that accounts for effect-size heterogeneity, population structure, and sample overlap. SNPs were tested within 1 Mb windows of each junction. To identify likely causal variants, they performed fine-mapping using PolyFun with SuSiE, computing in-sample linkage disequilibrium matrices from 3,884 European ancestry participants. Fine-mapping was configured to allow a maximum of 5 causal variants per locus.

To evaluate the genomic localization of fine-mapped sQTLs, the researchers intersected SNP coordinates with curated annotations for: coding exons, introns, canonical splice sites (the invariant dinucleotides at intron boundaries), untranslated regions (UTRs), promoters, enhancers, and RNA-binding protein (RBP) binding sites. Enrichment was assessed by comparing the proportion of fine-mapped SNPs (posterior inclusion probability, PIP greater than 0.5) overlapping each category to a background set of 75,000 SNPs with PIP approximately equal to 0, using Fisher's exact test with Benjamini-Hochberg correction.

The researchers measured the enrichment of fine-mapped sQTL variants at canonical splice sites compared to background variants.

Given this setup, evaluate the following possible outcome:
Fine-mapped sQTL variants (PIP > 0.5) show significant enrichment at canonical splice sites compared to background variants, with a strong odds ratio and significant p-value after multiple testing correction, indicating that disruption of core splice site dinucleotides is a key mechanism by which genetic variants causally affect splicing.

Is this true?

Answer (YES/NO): YES